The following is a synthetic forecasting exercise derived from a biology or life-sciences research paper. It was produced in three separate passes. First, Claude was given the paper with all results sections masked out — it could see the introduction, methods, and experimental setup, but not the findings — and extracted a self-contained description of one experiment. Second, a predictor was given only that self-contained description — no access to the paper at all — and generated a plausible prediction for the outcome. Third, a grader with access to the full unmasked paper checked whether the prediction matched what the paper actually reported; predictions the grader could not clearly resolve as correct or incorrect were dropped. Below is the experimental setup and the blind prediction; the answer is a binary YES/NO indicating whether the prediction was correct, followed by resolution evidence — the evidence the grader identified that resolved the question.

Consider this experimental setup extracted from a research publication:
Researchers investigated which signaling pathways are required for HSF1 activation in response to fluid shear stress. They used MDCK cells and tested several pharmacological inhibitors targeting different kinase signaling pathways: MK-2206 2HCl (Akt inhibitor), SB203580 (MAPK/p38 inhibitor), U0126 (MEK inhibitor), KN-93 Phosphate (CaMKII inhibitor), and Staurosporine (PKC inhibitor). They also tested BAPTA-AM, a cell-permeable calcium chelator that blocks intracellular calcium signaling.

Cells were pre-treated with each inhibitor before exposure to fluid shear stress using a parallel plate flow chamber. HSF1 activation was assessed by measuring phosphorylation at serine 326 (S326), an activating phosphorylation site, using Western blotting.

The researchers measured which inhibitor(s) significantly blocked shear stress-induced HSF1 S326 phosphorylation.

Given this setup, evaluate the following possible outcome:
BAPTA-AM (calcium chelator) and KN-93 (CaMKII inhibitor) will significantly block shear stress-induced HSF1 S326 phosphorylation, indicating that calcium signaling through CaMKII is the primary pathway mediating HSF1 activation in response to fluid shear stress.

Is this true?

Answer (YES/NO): NO